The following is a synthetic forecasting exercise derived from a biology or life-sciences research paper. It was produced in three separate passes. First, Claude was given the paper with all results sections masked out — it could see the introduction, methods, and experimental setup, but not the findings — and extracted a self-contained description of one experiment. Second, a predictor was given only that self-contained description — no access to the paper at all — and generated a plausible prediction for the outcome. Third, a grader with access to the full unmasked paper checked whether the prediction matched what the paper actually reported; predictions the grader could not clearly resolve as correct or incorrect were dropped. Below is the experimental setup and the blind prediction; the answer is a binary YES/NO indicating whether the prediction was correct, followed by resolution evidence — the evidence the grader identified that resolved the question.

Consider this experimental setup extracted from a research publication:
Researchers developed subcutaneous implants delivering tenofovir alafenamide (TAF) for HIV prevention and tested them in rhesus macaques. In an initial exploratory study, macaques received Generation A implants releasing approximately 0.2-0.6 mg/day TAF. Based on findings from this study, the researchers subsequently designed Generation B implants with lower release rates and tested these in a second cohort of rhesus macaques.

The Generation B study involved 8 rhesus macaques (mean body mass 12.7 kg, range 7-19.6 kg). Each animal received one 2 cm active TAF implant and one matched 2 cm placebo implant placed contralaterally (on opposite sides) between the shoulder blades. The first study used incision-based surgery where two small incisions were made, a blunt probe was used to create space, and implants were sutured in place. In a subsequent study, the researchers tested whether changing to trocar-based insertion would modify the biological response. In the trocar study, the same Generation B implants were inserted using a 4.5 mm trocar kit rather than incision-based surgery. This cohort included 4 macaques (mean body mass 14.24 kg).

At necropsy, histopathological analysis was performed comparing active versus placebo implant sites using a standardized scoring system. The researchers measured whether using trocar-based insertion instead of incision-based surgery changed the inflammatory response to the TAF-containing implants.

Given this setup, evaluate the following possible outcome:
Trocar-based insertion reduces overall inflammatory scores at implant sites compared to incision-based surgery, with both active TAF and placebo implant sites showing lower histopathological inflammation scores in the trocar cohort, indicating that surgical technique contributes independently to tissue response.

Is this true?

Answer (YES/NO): NO